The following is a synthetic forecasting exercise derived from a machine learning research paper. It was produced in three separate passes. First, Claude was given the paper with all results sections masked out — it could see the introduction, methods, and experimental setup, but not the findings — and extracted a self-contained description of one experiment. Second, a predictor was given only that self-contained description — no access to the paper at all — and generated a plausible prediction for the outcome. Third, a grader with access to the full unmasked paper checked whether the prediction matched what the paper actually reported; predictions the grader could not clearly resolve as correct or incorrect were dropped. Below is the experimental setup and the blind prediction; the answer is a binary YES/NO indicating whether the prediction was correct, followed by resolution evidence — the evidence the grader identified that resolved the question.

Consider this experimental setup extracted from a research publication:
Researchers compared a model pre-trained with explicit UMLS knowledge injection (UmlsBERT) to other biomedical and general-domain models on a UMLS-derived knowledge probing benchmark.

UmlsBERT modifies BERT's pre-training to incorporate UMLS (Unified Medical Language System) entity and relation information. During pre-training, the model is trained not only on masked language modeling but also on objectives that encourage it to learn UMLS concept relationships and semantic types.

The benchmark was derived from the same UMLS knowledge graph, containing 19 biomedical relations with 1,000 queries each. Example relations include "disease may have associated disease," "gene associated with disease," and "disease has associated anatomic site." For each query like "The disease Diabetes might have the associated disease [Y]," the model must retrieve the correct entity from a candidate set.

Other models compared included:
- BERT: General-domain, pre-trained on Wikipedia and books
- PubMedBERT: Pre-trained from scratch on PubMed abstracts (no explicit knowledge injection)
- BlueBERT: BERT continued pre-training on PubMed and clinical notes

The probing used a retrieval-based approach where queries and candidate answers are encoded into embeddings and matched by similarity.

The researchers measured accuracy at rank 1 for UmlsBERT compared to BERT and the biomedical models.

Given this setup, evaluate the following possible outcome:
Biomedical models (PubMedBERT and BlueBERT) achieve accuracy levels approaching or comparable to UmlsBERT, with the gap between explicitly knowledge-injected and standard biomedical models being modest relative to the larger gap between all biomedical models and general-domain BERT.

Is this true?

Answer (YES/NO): NO